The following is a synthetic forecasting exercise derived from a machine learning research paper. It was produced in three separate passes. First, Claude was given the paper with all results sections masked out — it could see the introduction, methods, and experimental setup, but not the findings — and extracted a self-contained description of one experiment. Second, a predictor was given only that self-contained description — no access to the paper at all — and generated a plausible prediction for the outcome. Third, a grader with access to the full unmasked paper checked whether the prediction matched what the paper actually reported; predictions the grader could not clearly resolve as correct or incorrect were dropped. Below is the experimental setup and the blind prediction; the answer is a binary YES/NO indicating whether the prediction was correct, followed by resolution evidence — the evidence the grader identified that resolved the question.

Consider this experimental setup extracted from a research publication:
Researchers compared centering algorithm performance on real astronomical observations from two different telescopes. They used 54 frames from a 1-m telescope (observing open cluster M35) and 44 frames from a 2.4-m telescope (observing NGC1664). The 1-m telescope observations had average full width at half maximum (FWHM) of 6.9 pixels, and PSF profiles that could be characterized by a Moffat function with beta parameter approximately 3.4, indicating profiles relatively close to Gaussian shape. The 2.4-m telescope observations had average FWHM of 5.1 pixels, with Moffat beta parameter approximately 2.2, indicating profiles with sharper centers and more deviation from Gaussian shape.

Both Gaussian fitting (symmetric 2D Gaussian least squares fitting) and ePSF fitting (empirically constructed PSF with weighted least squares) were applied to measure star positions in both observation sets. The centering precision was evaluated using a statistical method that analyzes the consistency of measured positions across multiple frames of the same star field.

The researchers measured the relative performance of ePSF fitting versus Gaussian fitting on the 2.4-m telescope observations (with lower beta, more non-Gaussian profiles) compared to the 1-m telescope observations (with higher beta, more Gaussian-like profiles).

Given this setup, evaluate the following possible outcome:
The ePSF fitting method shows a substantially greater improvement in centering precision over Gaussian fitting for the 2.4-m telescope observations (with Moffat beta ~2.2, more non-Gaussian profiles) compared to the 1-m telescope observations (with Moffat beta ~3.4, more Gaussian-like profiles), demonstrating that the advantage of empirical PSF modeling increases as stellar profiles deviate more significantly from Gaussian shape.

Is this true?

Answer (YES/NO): NO